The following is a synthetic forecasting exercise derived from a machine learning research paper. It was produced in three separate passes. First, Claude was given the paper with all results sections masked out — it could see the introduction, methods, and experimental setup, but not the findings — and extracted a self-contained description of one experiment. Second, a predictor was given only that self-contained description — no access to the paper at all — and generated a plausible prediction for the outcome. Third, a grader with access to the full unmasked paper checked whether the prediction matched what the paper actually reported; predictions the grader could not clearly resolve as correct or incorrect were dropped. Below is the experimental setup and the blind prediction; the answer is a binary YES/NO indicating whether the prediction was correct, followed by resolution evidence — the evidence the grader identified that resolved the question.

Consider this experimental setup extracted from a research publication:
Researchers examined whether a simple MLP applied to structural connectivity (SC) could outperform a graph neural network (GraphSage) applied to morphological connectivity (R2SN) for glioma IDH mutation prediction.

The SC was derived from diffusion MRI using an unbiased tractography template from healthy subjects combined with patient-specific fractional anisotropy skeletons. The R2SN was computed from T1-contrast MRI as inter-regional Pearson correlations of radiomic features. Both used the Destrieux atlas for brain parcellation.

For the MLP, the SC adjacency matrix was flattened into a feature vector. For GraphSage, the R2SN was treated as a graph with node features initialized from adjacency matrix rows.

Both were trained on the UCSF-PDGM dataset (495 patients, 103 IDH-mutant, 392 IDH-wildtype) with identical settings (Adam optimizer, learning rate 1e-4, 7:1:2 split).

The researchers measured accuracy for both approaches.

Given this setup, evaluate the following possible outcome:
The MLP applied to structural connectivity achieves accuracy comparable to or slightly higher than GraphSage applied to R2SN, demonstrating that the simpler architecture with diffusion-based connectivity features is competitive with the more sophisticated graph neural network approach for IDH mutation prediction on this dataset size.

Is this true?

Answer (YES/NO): YES